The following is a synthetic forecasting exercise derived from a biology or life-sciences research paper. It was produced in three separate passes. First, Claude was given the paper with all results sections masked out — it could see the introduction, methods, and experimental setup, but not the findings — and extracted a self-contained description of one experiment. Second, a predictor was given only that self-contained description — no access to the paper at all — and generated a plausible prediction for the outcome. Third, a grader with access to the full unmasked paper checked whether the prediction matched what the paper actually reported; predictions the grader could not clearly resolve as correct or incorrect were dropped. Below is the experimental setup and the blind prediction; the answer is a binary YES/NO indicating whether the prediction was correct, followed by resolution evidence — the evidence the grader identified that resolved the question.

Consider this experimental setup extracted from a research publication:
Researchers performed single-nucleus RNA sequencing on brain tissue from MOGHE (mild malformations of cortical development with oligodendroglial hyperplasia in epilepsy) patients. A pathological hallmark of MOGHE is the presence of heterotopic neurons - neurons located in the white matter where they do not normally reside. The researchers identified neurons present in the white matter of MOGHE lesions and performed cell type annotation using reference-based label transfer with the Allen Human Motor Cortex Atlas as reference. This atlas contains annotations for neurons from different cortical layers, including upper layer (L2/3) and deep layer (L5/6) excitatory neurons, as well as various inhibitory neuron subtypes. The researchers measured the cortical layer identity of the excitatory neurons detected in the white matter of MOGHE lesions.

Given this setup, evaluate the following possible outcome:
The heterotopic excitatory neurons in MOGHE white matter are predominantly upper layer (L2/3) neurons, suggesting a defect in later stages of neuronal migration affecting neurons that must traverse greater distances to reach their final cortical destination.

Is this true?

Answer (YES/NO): NO